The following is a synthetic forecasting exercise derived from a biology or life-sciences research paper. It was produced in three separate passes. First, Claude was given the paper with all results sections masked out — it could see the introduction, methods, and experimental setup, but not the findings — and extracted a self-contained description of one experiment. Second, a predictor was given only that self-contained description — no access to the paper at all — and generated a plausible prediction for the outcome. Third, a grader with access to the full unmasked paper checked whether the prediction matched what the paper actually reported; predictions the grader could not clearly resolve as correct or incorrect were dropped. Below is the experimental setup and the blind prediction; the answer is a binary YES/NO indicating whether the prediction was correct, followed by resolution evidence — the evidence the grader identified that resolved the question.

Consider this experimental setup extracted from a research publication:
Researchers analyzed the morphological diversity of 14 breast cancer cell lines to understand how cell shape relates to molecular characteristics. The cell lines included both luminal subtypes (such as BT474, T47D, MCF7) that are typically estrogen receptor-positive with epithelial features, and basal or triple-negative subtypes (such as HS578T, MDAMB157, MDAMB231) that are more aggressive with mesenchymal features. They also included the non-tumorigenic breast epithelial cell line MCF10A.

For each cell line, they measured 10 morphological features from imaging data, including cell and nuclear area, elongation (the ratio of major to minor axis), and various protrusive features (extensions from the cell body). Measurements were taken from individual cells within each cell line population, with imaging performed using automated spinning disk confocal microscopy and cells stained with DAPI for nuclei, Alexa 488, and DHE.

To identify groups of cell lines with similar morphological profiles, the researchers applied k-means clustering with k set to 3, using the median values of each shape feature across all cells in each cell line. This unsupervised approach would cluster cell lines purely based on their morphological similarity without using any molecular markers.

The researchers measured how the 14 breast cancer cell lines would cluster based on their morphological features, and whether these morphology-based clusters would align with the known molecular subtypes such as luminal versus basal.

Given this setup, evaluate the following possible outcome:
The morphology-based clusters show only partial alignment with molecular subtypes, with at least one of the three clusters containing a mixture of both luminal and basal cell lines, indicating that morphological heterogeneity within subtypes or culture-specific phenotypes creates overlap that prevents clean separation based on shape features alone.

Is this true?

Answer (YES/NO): YES